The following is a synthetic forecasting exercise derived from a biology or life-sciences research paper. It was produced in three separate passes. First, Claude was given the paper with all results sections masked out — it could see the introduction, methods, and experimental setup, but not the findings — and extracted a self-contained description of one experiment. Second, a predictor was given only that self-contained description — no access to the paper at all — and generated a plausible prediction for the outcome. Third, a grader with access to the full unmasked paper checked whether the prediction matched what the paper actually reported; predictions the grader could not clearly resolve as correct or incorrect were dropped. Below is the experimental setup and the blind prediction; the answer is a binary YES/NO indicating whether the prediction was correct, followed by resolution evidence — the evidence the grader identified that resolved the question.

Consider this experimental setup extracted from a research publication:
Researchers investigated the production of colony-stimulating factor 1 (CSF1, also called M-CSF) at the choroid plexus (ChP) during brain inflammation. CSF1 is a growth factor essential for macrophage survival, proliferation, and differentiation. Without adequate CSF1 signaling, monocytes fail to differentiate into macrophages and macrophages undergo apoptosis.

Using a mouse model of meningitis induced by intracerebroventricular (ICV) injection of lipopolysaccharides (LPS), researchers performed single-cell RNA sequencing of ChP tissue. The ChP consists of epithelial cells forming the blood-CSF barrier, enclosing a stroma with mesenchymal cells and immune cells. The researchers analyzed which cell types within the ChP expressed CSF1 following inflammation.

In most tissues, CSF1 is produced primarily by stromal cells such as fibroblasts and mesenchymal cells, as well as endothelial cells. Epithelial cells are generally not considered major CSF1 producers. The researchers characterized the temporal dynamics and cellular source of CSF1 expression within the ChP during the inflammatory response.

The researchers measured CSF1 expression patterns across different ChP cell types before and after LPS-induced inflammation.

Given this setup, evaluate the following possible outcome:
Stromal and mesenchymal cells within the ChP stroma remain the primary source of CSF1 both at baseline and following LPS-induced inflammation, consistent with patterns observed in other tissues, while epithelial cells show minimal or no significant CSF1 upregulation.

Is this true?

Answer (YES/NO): NO